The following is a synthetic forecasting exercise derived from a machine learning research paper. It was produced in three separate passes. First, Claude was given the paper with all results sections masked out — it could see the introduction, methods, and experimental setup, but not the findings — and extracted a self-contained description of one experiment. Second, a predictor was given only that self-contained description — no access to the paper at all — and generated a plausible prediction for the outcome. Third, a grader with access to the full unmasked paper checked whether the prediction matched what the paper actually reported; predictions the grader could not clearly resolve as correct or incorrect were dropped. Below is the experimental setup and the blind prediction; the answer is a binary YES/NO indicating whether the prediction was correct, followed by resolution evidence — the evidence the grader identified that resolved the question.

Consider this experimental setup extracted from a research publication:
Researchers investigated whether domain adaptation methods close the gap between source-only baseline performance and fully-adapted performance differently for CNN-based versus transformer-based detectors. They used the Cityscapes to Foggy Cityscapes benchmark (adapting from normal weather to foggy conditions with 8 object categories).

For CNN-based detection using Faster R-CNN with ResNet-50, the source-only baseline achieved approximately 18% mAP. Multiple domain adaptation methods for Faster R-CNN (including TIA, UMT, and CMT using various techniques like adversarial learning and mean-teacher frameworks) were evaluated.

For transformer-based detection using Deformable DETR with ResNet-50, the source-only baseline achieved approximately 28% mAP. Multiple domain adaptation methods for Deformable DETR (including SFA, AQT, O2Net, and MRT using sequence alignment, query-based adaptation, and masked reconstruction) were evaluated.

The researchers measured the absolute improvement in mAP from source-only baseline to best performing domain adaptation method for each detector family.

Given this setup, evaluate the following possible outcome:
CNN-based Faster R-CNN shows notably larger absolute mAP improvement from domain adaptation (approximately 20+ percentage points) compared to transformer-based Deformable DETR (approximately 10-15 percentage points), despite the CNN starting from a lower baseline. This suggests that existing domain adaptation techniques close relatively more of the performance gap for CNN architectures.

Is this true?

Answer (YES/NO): NO